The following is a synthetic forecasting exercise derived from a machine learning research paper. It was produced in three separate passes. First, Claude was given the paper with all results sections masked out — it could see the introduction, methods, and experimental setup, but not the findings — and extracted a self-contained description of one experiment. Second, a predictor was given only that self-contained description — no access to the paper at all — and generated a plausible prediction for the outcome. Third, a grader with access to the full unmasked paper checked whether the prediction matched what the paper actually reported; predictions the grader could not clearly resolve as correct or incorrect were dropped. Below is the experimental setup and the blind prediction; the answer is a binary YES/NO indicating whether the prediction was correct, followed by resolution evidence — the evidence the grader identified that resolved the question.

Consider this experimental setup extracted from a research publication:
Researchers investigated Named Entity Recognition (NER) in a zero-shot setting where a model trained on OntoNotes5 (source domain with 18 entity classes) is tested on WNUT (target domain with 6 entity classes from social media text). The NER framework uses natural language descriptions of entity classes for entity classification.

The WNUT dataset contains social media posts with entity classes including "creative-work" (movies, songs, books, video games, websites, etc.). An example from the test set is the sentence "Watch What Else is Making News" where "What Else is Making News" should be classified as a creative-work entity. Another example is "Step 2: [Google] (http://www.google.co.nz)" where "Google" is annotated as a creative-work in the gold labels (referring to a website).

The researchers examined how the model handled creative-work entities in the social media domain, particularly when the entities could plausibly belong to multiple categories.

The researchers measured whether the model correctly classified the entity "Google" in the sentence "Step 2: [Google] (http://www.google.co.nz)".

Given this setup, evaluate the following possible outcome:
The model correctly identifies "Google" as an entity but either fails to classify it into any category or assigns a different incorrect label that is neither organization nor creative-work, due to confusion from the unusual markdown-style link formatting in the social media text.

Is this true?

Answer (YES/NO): NO